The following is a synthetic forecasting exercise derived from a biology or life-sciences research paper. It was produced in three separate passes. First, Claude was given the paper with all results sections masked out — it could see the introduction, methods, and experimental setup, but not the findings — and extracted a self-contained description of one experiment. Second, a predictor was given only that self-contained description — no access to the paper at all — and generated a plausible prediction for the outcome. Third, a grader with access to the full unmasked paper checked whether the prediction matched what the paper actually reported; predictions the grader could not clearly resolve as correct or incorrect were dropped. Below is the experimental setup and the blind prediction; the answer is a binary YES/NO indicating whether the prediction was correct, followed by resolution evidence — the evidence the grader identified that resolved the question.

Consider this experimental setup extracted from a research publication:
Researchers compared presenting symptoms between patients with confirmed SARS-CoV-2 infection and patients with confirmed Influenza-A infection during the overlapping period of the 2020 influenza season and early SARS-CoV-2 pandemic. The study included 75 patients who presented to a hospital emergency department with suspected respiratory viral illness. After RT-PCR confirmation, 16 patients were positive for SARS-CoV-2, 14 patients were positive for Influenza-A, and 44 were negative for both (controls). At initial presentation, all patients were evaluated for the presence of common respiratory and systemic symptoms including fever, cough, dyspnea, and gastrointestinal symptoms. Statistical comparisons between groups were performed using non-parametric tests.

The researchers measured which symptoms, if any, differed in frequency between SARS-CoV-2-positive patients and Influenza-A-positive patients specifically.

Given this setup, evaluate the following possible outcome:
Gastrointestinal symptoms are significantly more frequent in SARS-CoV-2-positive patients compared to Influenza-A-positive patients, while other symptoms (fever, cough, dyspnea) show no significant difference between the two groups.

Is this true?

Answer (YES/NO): NO